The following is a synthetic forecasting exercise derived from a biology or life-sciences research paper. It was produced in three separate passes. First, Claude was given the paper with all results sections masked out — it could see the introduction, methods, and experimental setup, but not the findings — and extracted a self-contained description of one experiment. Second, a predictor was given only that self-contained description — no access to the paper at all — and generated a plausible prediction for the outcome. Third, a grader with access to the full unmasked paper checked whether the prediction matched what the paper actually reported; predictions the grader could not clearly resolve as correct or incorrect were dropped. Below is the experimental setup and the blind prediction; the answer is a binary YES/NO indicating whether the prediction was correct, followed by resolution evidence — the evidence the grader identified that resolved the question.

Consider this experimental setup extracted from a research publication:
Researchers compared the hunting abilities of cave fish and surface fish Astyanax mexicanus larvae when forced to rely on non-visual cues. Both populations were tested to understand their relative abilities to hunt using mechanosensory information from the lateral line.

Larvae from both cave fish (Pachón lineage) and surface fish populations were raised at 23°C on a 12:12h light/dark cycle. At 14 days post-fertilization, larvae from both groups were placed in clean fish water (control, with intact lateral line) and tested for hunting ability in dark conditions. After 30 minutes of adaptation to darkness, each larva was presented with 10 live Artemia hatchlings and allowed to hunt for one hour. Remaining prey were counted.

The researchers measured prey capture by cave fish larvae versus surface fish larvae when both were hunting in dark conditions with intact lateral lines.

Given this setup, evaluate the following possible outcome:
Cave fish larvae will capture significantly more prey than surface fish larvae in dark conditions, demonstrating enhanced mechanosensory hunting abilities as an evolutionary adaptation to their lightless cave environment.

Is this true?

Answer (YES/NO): NO